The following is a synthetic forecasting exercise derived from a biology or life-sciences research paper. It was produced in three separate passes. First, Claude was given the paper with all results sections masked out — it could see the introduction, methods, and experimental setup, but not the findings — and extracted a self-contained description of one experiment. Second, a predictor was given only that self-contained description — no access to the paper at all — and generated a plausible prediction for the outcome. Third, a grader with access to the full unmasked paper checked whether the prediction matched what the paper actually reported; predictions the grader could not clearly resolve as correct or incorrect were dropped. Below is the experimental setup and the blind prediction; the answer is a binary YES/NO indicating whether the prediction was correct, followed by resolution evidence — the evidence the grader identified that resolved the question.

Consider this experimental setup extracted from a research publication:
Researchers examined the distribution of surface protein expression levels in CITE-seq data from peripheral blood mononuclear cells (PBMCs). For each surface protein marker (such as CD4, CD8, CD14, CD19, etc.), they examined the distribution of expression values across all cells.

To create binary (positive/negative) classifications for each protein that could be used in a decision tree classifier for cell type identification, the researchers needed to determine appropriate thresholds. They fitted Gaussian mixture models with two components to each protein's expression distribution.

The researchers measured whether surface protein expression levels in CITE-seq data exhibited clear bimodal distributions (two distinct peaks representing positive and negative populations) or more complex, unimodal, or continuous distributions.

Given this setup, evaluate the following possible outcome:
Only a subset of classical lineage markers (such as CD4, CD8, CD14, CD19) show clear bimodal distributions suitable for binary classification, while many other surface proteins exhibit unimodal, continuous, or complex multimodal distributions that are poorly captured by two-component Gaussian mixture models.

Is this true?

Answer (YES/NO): NO